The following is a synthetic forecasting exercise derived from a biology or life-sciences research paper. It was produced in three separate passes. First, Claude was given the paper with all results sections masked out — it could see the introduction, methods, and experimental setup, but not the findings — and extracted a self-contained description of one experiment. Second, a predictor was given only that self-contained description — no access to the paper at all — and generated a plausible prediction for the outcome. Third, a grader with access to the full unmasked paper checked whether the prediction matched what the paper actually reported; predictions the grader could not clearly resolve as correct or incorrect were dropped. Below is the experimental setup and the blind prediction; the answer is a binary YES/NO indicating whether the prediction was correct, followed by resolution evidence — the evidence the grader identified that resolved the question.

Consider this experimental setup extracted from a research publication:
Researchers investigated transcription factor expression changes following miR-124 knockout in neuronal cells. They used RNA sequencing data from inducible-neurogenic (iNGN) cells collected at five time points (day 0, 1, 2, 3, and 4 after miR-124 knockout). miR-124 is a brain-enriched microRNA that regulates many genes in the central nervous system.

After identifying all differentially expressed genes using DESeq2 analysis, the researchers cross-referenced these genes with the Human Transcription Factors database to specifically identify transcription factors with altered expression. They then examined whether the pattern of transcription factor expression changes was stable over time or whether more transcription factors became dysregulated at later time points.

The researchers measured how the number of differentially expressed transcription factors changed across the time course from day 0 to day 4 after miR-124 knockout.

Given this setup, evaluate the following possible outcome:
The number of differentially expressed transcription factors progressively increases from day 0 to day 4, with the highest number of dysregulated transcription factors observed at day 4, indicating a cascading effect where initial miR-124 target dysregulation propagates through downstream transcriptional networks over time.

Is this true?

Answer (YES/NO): YES